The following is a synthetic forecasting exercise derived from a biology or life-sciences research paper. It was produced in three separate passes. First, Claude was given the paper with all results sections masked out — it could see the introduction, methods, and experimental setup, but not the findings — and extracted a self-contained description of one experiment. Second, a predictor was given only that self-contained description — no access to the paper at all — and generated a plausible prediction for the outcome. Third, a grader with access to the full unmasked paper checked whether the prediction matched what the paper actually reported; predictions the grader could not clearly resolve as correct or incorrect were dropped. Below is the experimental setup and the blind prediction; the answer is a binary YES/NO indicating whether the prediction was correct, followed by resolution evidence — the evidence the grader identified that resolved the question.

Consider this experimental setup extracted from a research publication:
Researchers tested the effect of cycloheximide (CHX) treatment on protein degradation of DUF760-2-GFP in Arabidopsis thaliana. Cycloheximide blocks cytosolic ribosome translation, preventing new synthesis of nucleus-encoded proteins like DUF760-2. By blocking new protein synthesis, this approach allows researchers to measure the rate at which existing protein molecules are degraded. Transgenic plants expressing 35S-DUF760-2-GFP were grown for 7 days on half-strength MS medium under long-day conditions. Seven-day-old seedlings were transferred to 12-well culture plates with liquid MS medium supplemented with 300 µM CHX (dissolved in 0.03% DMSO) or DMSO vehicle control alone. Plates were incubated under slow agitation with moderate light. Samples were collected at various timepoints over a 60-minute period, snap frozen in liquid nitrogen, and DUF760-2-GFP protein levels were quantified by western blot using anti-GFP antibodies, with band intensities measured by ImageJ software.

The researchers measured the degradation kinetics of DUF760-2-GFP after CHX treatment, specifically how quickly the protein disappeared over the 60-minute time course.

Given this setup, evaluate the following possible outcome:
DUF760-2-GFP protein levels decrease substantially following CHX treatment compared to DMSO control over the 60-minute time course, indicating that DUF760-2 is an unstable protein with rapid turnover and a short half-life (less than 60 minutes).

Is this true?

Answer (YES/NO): NO